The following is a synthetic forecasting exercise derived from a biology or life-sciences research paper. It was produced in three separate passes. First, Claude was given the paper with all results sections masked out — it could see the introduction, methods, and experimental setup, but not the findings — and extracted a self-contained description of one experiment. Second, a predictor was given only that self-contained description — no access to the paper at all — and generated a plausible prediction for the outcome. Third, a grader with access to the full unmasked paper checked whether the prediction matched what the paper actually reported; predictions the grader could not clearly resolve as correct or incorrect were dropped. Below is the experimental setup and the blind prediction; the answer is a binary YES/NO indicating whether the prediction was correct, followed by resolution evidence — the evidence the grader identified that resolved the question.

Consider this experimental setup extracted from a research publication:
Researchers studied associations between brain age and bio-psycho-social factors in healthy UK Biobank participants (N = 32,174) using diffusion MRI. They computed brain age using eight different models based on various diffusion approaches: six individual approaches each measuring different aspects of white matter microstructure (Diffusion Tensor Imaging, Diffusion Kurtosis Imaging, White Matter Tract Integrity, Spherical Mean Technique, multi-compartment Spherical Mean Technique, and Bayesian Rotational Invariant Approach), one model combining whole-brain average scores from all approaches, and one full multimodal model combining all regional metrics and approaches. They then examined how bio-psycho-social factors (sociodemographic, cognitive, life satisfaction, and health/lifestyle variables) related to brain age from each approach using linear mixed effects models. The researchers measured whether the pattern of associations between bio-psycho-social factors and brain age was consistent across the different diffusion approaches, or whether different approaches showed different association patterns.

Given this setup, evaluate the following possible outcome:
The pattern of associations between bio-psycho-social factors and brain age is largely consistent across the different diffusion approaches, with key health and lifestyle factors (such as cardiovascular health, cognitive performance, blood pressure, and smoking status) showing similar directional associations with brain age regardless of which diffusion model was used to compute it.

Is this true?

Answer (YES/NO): YES